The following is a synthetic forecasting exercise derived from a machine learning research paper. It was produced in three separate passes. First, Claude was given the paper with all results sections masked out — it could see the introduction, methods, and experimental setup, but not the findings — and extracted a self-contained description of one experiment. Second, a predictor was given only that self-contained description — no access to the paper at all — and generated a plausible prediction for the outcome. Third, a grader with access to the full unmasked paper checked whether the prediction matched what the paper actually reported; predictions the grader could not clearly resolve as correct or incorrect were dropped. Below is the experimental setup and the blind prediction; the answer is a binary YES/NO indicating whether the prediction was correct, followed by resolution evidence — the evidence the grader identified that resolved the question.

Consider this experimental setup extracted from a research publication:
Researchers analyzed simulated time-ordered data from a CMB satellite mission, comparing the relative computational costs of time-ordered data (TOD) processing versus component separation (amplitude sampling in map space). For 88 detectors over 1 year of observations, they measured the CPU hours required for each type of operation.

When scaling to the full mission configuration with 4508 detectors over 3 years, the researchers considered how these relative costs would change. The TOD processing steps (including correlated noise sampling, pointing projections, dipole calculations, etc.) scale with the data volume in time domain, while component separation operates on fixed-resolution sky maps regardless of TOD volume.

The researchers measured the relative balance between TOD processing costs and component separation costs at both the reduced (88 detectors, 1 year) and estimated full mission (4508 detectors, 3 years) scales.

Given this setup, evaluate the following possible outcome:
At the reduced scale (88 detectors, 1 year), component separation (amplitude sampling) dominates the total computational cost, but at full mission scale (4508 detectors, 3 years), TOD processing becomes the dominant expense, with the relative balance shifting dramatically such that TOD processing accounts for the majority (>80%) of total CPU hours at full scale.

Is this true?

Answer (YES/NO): NO